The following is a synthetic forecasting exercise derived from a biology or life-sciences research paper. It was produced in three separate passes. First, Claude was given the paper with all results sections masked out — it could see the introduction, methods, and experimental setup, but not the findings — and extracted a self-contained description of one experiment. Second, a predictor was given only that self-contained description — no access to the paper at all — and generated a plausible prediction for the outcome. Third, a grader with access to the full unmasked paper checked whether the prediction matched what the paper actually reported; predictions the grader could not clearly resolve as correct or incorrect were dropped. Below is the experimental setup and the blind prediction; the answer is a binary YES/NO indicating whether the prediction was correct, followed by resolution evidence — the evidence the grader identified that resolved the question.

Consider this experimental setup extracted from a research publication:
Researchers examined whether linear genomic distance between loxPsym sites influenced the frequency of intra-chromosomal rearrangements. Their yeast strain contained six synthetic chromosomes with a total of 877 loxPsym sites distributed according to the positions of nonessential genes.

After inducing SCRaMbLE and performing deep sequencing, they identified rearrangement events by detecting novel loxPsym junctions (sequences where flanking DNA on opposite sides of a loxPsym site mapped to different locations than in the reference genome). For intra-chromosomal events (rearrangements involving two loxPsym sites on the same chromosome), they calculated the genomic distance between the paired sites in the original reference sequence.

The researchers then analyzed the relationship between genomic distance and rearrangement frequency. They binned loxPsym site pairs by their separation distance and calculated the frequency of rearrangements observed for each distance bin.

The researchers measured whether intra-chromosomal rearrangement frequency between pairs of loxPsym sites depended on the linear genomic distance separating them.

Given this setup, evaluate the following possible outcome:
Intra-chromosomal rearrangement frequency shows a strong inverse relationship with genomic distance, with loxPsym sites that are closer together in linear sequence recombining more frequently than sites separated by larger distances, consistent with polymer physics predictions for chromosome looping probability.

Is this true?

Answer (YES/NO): YES